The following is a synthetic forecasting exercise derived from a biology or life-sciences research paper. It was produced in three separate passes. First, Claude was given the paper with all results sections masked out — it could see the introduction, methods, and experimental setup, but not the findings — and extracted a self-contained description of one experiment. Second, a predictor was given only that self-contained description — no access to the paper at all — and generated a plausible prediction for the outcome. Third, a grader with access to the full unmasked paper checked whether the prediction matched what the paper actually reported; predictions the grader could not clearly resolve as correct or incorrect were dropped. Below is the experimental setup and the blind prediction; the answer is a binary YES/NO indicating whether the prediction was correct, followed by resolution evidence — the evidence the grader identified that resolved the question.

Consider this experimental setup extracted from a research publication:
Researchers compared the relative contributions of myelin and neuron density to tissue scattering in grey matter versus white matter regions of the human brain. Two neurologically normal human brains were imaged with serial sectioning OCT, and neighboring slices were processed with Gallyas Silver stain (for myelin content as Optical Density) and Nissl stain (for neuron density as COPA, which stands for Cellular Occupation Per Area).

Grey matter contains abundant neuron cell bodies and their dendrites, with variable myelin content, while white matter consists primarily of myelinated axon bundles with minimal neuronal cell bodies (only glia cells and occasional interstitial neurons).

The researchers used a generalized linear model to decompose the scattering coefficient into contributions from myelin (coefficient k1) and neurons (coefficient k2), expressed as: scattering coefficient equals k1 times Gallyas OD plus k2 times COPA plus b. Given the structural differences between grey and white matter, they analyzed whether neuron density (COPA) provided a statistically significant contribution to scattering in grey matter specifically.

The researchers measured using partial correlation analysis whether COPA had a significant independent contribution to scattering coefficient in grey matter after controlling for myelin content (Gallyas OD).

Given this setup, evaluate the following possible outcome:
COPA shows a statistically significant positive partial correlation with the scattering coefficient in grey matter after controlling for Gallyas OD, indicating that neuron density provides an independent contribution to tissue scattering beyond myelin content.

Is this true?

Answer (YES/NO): NO